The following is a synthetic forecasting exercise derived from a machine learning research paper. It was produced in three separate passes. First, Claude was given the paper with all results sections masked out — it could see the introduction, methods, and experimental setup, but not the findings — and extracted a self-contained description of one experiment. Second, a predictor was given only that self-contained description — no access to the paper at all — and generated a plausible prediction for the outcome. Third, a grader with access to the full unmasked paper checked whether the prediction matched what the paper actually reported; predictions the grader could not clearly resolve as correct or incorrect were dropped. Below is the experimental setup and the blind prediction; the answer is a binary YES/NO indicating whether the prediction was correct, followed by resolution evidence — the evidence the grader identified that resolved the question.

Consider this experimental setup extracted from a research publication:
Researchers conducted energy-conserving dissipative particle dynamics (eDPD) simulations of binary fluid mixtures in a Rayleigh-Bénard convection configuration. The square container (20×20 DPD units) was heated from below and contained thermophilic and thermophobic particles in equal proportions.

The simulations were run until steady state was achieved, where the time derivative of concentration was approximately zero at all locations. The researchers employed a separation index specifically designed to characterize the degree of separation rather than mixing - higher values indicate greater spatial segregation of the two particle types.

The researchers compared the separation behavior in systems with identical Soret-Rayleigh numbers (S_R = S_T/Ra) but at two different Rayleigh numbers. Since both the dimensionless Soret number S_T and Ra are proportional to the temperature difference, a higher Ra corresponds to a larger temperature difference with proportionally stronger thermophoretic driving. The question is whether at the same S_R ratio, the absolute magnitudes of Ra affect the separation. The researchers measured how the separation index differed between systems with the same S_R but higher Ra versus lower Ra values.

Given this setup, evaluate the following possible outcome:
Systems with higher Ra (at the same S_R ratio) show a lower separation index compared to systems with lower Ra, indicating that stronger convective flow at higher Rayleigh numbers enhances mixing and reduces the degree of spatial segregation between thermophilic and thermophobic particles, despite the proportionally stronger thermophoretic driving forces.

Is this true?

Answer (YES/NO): NO